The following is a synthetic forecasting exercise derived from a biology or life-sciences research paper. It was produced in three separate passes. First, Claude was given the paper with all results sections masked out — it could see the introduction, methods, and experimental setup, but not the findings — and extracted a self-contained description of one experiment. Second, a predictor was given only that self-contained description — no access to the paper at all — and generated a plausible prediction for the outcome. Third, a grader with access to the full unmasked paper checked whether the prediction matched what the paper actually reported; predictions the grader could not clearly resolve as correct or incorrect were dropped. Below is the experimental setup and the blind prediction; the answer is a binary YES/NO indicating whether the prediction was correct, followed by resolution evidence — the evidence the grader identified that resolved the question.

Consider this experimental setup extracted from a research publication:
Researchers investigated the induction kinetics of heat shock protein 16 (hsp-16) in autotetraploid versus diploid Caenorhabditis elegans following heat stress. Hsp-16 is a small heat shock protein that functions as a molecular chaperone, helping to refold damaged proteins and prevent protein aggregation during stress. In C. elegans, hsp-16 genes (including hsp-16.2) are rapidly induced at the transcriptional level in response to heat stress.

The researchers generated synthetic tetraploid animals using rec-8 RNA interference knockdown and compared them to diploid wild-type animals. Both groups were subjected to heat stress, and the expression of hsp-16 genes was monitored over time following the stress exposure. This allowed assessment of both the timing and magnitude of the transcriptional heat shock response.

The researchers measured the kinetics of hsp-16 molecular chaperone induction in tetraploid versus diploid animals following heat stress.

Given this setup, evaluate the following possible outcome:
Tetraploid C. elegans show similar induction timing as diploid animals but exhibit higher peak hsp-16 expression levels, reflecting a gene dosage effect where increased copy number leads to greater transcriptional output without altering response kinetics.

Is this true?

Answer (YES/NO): NO